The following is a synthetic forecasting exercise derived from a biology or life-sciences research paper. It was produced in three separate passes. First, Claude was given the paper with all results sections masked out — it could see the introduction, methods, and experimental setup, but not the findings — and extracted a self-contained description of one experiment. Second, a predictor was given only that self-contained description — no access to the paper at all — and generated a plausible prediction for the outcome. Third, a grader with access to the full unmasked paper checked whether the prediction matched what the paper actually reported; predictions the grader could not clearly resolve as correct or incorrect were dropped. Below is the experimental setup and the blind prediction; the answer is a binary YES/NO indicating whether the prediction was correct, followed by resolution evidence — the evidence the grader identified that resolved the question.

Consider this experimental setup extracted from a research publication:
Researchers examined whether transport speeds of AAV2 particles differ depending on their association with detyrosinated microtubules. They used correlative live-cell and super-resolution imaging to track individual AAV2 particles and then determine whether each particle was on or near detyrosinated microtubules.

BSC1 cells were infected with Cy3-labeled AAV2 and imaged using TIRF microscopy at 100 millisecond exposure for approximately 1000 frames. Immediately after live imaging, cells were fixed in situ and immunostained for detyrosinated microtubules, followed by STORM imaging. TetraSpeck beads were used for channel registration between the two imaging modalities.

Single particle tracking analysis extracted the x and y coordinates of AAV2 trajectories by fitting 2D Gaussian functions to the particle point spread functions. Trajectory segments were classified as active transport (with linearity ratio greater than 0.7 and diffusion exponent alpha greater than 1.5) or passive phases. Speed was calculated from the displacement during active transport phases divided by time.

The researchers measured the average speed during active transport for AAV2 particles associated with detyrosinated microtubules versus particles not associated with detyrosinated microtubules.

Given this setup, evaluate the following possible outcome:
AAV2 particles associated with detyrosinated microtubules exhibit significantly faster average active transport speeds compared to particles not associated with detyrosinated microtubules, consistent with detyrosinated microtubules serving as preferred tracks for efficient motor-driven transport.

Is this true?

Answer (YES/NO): NO